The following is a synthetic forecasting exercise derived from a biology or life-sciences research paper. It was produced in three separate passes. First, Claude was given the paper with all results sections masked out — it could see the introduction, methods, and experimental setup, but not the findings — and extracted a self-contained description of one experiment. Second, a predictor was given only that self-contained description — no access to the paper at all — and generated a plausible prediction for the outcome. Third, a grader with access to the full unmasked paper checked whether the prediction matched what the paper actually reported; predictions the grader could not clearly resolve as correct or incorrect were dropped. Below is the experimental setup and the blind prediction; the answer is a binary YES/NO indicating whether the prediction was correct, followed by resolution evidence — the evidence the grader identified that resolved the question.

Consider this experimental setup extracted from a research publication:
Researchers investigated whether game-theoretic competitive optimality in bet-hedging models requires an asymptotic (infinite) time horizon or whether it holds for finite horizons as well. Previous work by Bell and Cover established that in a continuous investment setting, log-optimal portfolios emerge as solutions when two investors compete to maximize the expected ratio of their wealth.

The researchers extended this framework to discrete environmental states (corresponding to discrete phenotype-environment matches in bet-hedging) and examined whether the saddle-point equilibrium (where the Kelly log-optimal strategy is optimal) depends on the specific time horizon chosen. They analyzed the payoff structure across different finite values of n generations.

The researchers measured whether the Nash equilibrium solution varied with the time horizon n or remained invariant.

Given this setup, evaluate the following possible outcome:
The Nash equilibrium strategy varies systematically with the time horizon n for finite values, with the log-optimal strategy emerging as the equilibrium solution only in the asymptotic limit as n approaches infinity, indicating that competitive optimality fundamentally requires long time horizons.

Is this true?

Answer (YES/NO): NO